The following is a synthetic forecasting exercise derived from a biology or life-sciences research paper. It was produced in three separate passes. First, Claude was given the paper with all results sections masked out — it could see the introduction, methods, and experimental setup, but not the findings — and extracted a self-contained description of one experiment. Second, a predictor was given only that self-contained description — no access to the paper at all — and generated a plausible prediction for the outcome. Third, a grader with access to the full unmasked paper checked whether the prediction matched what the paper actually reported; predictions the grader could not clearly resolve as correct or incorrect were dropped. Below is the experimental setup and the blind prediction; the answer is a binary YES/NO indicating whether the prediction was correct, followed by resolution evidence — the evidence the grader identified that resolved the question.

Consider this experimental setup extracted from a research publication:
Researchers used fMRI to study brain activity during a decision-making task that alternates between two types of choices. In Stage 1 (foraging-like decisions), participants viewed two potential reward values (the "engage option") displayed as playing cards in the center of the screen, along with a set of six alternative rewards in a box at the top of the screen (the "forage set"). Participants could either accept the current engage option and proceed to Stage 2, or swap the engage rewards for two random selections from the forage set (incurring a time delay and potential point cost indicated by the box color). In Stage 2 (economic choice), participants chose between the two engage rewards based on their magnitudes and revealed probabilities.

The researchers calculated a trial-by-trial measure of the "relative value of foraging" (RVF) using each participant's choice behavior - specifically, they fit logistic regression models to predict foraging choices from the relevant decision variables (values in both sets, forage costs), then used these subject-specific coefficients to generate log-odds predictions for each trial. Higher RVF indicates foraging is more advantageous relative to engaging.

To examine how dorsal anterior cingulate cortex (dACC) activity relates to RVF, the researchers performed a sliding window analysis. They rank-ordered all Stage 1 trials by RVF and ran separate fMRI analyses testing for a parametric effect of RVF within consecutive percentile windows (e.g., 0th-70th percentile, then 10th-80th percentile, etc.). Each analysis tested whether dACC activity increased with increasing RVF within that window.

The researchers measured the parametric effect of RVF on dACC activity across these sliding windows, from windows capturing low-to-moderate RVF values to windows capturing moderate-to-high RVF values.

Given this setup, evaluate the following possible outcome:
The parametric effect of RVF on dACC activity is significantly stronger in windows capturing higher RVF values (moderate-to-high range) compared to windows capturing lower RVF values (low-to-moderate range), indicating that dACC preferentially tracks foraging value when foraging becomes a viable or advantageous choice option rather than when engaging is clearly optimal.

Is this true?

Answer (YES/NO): NO